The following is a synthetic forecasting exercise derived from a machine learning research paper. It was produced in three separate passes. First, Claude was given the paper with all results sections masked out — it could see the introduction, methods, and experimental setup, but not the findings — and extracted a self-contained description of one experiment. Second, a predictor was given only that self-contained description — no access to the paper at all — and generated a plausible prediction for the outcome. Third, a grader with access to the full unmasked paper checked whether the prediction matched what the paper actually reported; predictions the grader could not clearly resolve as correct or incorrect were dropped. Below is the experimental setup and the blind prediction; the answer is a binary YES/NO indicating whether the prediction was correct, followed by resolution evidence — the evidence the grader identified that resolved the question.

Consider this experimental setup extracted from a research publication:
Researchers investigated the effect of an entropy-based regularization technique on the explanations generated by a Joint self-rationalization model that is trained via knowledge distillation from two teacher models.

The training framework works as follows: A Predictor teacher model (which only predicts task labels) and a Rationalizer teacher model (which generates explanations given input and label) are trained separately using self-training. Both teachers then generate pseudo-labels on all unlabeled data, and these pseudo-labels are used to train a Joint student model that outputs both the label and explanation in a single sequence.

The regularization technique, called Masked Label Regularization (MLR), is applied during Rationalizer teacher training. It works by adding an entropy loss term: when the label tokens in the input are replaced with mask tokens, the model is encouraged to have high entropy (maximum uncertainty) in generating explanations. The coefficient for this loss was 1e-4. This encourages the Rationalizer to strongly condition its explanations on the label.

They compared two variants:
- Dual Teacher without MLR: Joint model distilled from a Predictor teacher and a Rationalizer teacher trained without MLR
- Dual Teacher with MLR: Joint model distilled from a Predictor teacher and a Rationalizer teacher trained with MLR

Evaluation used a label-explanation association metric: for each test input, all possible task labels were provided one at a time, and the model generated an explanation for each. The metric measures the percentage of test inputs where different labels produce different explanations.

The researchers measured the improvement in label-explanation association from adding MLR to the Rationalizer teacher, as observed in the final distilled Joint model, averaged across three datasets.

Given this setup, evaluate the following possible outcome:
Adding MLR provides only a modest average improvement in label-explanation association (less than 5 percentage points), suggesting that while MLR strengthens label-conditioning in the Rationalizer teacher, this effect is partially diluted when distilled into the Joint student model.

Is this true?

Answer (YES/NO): NO